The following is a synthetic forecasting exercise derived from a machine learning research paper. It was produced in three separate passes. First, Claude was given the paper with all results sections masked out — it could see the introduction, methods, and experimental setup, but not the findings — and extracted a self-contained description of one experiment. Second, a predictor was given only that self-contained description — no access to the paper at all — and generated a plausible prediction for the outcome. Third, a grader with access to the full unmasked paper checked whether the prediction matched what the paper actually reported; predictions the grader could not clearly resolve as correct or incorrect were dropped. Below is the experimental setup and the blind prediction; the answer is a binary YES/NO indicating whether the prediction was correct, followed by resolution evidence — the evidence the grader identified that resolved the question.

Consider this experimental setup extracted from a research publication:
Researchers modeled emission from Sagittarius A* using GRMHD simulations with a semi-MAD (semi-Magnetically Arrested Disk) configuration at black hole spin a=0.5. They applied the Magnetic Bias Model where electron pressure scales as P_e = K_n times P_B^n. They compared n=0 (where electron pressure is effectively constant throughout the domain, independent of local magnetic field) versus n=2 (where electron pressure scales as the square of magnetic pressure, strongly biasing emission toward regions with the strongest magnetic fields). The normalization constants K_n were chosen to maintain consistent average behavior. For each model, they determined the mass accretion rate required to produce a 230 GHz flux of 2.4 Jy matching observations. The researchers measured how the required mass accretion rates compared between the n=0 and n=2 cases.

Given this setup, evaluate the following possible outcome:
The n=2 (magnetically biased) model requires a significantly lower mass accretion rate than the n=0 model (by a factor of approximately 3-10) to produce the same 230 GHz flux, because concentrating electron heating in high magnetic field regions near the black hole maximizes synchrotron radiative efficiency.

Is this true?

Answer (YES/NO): YES